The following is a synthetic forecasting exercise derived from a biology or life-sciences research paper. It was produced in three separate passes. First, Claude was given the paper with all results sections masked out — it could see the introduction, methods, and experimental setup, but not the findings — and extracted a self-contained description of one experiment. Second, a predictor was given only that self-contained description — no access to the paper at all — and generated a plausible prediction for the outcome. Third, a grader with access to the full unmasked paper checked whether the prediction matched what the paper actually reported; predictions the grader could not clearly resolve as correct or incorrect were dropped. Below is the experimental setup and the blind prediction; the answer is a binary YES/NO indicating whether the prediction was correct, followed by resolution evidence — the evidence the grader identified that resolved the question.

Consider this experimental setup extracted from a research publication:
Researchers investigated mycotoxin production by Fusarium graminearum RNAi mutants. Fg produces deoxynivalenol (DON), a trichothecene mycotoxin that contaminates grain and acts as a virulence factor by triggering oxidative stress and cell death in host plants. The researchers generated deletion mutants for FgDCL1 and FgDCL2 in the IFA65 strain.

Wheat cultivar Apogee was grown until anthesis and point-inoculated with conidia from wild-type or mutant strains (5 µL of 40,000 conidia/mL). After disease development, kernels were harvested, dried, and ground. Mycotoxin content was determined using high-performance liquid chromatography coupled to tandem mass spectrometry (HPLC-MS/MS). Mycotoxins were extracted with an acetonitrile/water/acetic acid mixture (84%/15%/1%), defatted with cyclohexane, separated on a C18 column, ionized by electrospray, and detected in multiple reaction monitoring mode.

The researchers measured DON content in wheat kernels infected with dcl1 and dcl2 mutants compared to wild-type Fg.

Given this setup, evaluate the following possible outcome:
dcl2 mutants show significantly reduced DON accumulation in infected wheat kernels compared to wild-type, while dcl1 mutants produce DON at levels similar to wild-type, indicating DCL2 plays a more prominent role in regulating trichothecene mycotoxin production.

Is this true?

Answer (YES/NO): NO